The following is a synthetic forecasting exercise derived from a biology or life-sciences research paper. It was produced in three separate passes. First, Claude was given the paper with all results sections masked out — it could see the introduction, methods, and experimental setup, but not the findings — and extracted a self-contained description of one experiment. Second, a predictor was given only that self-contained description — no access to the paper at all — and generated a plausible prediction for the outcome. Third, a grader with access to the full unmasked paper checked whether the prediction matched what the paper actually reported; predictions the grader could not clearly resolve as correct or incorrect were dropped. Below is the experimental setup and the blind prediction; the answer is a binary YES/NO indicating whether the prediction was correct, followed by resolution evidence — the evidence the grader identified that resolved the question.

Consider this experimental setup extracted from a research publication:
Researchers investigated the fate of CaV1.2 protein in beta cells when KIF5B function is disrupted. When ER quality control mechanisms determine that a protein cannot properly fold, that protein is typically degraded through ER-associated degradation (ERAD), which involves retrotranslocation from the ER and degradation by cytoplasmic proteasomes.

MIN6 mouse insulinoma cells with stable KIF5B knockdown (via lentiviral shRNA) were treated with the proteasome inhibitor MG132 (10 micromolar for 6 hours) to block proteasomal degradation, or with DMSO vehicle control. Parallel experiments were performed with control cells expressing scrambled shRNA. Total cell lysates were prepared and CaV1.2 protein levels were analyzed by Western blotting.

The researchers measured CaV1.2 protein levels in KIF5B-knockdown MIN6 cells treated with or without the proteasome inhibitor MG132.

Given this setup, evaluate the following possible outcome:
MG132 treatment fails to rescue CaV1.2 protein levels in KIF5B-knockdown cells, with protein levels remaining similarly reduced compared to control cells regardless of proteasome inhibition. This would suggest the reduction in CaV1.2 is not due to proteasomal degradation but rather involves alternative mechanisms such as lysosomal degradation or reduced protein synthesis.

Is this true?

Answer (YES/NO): NO